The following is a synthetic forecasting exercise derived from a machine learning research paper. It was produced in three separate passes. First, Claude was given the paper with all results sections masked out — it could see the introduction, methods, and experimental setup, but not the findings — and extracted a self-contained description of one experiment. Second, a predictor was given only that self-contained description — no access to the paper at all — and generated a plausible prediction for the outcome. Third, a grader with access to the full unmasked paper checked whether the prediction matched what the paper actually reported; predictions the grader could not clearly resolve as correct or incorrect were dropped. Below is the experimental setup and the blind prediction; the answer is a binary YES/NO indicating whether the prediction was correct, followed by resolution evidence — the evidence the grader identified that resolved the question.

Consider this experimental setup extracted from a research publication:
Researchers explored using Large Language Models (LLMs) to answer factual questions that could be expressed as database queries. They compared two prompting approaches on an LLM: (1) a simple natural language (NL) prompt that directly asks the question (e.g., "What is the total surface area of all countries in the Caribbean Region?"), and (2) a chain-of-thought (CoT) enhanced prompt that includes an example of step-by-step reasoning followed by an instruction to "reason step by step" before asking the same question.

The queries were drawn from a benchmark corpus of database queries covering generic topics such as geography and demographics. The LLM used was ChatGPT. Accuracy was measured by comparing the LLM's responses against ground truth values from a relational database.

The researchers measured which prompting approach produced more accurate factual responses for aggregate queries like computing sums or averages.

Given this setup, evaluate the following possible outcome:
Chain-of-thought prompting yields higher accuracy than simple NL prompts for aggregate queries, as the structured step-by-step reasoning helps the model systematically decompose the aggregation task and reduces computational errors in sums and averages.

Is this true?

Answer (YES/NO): NO